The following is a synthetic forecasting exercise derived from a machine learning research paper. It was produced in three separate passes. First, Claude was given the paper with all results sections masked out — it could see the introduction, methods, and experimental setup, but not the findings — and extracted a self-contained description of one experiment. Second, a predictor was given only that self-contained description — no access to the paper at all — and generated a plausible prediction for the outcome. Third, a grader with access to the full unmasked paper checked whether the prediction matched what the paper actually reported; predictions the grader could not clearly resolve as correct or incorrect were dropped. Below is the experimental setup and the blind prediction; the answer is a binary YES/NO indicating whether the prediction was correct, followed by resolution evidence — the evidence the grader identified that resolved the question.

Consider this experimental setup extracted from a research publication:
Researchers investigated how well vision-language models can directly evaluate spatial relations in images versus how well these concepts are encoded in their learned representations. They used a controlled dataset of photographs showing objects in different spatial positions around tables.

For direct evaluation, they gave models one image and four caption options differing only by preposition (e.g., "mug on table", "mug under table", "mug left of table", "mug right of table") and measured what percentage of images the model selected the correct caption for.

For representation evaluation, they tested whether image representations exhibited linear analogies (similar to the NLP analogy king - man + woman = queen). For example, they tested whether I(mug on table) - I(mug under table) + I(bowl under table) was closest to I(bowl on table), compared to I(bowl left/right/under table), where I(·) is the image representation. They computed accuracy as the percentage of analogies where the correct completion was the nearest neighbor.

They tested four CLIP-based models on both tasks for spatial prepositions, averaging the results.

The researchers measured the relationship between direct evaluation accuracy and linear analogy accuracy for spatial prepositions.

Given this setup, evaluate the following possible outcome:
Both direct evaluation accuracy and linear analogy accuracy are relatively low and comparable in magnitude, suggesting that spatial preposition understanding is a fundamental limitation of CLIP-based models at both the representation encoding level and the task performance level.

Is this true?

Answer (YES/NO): NO